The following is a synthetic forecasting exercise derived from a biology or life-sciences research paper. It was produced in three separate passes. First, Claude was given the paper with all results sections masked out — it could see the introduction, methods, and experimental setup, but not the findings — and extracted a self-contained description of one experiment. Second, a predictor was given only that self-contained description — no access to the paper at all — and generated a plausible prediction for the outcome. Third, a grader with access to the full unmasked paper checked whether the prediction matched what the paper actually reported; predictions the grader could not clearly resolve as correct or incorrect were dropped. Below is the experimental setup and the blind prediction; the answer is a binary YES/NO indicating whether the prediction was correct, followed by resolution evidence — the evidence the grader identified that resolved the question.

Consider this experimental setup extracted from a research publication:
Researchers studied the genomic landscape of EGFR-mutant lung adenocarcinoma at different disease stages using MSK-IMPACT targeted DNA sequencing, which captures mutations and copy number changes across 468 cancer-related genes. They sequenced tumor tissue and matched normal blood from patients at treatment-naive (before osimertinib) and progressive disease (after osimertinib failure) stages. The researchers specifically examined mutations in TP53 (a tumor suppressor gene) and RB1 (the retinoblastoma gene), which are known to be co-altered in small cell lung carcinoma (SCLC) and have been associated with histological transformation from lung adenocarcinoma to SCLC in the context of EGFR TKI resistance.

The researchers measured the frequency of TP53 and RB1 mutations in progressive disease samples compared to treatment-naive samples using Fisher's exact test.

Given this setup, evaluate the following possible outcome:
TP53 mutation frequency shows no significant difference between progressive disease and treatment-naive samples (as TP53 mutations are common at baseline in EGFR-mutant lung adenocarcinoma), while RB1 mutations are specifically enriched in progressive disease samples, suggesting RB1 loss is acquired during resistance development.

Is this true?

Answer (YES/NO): NO